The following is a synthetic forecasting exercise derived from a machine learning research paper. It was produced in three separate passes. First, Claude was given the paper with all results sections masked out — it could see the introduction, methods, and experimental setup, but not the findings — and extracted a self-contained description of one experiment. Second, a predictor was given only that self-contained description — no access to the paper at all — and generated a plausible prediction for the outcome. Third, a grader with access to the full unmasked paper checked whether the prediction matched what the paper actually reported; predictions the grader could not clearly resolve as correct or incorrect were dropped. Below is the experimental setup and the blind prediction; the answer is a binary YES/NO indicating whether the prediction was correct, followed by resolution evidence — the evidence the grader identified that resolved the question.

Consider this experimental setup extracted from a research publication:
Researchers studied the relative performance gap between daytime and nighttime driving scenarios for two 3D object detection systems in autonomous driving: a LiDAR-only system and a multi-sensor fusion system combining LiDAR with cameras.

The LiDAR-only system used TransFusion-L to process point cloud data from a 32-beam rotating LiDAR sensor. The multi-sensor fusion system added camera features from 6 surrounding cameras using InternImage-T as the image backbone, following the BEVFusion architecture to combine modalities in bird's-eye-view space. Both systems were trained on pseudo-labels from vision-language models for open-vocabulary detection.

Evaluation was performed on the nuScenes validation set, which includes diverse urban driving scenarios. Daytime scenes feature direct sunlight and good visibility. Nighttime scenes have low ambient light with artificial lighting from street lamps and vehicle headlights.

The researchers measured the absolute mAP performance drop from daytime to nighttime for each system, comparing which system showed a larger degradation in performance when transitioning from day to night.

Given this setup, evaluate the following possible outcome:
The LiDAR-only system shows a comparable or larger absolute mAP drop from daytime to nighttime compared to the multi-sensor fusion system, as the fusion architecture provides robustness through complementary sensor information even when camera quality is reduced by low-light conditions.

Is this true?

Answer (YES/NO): NO